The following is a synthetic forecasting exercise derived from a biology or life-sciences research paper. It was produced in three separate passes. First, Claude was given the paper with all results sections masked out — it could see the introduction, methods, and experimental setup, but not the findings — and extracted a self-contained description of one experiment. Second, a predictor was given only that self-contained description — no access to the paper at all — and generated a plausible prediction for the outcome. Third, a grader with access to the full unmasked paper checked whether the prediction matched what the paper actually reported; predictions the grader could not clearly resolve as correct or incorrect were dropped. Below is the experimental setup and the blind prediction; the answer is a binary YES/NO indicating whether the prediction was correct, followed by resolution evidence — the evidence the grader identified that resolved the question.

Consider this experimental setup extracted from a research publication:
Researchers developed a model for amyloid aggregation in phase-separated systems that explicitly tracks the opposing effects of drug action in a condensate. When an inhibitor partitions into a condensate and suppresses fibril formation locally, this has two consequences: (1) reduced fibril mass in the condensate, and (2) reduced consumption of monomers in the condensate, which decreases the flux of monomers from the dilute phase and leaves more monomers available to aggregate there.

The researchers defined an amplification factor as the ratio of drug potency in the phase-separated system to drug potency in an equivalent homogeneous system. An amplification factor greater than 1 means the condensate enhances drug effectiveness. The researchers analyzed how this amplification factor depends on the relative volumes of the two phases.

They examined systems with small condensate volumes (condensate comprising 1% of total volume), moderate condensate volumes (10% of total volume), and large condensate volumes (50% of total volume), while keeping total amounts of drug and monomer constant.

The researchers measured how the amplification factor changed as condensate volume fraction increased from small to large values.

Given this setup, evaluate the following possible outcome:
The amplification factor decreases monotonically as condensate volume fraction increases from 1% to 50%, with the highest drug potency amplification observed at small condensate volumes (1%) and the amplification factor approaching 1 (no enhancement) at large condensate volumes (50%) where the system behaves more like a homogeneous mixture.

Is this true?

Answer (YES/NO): NO